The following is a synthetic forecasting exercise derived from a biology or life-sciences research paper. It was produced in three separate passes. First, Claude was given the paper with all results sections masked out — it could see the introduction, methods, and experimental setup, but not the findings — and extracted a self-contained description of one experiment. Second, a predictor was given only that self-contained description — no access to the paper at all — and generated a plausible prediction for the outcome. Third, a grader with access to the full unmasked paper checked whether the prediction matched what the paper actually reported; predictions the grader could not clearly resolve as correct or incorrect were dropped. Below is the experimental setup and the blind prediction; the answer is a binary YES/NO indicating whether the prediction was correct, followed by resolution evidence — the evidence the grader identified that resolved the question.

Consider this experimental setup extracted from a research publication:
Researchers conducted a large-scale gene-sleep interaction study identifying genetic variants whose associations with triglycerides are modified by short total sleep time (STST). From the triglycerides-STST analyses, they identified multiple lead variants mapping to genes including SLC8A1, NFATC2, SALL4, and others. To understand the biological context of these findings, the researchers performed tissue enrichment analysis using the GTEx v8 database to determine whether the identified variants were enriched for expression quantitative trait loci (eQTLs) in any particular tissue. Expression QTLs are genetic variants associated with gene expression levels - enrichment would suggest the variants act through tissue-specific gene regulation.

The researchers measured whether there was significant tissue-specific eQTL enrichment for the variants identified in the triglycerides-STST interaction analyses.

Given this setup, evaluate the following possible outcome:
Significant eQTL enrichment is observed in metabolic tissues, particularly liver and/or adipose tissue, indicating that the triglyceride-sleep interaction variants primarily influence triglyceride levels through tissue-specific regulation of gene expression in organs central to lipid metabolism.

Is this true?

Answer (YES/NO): NO